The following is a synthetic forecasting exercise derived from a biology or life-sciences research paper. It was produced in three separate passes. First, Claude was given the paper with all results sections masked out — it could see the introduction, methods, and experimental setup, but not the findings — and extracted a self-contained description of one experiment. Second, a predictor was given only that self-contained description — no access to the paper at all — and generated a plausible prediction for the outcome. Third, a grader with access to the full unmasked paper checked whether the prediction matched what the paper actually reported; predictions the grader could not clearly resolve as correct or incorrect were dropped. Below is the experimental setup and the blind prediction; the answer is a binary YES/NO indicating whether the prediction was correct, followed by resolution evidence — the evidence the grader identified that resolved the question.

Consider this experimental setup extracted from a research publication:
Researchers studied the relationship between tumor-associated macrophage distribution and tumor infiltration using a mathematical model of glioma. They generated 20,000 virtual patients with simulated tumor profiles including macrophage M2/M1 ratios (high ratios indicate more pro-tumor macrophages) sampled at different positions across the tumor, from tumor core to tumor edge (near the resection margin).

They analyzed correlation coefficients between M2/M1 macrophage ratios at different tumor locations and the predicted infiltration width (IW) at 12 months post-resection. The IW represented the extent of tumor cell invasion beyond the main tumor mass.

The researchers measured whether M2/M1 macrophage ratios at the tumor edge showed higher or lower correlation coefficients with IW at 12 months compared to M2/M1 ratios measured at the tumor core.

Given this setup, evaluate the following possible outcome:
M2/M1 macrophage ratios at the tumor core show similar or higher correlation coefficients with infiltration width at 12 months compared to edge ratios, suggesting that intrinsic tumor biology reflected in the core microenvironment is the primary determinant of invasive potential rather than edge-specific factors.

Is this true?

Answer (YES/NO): NO